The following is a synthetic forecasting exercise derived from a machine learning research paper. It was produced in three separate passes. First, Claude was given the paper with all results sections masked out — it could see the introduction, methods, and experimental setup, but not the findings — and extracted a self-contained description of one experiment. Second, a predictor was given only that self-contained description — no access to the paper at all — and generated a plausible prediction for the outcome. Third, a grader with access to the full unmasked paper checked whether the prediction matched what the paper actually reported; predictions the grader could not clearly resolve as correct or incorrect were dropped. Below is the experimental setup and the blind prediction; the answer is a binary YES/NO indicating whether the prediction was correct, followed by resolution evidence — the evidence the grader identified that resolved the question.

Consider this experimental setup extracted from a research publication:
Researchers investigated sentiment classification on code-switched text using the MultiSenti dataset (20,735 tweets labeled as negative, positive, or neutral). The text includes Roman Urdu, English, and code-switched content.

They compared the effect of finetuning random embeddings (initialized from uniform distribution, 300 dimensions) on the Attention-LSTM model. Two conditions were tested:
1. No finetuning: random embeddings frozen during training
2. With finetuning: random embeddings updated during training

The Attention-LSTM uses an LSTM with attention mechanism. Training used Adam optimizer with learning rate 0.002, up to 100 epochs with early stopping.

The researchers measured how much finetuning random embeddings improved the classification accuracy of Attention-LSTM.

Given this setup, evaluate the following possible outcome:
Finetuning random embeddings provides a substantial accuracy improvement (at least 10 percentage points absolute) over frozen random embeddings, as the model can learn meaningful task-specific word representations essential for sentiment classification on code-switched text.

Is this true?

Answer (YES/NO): NO